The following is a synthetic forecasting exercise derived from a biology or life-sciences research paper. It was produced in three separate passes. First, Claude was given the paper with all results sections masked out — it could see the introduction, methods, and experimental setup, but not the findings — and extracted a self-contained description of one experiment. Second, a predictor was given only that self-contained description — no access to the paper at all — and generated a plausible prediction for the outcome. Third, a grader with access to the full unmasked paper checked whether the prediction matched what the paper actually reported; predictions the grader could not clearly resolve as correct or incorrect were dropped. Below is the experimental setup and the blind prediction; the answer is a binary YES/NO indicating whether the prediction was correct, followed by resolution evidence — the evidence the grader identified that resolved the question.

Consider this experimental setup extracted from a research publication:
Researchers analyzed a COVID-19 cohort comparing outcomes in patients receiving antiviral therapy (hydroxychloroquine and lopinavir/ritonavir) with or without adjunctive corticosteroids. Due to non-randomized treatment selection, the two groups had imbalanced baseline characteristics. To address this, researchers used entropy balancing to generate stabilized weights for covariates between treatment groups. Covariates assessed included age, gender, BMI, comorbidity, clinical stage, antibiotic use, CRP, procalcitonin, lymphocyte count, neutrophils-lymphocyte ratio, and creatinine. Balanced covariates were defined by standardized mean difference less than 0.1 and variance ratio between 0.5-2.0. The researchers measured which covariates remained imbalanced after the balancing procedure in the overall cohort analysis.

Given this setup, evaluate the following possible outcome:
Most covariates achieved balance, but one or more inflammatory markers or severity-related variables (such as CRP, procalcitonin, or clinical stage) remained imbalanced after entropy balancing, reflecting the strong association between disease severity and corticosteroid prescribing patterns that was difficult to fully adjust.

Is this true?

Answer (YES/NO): NO